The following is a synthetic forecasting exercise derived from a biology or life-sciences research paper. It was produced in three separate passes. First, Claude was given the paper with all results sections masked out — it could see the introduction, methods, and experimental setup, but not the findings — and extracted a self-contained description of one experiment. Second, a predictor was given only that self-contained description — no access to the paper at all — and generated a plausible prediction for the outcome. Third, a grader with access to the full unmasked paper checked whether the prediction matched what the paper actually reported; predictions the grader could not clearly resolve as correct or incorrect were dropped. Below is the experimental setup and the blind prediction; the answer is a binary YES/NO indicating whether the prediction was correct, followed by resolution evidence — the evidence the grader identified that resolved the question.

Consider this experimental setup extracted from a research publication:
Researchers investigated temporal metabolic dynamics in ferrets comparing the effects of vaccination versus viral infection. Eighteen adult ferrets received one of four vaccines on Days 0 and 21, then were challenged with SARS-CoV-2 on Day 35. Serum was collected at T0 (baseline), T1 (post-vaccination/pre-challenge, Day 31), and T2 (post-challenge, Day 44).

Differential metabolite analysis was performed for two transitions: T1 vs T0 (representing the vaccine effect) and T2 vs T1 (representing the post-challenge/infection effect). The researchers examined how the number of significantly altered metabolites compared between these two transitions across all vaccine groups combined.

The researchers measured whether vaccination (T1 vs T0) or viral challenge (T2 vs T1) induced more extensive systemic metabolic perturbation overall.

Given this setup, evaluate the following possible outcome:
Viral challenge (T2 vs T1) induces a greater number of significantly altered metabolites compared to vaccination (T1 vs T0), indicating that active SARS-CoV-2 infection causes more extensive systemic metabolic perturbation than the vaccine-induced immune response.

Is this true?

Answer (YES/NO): NO